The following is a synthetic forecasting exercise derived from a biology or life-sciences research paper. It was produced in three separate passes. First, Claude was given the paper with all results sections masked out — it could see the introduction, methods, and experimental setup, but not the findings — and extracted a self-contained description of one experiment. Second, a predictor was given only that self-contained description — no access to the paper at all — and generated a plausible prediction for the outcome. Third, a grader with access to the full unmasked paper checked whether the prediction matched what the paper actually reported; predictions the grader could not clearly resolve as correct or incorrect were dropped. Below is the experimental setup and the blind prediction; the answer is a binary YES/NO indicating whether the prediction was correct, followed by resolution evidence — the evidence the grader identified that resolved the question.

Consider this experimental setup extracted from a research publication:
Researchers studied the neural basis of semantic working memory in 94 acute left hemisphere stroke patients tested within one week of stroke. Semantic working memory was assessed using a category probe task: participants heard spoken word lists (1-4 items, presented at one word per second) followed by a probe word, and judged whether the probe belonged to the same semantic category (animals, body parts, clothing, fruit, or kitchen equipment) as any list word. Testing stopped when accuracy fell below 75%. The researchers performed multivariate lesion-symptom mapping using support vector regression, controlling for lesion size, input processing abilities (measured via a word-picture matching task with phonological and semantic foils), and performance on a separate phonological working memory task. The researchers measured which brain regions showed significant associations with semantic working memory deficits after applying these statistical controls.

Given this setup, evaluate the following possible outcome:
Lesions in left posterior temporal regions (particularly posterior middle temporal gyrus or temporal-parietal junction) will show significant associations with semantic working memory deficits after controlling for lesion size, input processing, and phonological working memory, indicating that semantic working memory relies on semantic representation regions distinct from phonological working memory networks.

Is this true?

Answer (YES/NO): NO